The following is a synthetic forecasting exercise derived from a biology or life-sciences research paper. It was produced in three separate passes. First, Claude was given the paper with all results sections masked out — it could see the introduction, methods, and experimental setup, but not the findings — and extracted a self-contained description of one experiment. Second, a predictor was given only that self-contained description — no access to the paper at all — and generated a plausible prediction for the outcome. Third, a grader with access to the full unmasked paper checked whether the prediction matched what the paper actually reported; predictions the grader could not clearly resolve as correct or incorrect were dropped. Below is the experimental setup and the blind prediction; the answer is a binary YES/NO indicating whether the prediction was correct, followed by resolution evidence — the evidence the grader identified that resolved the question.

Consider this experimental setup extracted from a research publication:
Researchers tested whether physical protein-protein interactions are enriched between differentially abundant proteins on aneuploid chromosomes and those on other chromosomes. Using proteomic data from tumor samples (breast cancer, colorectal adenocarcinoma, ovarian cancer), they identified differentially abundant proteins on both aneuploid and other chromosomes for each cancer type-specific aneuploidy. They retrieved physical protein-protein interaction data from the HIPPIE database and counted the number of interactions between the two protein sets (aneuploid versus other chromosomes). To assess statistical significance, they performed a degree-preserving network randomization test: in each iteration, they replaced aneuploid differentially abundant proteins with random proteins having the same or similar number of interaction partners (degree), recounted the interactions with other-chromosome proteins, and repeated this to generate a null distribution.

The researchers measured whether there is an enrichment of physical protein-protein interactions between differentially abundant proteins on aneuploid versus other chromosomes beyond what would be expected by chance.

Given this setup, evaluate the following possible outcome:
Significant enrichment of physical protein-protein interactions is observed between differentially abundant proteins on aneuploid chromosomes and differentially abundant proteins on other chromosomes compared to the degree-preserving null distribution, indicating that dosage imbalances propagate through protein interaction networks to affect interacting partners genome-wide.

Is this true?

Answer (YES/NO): YES